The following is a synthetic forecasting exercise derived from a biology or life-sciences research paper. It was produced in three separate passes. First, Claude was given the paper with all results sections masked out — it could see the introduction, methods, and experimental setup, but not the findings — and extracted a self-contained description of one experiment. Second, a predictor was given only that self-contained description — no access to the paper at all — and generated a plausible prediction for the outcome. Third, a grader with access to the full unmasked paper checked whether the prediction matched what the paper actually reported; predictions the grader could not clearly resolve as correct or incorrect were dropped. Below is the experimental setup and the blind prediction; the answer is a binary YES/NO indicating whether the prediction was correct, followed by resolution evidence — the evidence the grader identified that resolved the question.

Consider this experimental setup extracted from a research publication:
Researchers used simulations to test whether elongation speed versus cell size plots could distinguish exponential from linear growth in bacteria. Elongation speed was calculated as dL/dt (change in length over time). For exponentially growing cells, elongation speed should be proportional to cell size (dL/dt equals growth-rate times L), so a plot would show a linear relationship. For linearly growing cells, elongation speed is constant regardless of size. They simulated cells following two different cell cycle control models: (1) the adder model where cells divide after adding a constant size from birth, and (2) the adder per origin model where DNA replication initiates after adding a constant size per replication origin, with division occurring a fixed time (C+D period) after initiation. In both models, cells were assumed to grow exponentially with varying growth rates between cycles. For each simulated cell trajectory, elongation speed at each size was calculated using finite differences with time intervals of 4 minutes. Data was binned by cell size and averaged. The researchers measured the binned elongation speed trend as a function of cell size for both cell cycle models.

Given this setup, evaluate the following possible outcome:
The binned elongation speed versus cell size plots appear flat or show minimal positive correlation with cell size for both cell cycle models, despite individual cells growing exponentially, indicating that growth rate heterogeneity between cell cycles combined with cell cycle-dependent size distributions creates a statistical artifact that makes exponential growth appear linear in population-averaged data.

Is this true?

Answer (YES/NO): NO